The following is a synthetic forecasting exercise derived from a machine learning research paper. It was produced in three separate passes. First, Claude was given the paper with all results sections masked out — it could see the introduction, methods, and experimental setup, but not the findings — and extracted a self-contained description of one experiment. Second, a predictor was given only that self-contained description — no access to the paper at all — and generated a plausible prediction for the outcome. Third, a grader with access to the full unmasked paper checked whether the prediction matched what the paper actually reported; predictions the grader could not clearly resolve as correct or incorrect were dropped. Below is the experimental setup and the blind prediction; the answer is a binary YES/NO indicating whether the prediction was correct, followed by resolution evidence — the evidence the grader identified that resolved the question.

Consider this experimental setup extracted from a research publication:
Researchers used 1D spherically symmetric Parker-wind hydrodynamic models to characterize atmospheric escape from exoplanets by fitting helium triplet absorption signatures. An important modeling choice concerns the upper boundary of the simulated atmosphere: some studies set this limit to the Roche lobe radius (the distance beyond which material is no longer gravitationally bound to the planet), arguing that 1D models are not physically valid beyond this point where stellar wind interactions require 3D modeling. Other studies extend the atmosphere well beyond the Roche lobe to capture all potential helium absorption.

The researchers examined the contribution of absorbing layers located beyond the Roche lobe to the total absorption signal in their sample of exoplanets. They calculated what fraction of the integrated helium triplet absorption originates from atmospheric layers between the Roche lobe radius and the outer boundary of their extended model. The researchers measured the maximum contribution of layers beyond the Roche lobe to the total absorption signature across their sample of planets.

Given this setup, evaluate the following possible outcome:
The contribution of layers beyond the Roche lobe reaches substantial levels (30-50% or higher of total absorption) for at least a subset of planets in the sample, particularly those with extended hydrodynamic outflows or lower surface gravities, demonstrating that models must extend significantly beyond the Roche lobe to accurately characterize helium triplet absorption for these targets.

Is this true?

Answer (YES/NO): YES